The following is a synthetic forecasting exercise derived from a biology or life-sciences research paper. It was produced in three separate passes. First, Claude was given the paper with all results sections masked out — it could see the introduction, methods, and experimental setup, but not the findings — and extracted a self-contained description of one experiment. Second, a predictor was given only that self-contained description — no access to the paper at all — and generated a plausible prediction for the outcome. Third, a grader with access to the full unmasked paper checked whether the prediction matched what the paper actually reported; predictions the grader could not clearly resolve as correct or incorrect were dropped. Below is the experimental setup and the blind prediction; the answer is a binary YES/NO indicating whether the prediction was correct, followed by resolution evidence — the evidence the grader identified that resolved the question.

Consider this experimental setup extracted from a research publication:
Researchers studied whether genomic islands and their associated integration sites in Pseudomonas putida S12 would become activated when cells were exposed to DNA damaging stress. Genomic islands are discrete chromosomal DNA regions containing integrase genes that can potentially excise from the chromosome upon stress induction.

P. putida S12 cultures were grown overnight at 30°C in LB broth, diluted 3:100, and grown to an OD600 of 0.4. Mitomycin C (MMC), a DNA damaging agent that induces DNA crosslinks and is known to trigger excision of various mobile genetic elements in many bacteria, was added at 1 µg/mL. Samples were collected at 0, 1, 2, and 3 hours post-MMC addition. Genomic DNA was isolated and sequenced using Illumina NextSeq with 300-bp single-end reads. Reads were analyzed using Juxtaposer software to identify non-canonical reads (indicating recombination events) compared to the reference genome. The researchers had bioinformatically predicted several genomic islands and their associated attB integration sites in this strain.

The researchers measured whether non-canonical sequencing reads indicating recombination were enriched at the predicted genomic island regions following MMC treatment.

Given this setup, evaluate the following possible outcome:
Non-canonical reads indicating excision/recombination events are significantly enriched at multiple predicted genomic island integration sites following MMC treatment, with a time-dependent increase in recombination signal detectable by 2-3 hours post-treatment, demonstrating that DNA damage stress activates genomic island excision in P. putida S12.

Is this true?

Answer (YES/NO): NO